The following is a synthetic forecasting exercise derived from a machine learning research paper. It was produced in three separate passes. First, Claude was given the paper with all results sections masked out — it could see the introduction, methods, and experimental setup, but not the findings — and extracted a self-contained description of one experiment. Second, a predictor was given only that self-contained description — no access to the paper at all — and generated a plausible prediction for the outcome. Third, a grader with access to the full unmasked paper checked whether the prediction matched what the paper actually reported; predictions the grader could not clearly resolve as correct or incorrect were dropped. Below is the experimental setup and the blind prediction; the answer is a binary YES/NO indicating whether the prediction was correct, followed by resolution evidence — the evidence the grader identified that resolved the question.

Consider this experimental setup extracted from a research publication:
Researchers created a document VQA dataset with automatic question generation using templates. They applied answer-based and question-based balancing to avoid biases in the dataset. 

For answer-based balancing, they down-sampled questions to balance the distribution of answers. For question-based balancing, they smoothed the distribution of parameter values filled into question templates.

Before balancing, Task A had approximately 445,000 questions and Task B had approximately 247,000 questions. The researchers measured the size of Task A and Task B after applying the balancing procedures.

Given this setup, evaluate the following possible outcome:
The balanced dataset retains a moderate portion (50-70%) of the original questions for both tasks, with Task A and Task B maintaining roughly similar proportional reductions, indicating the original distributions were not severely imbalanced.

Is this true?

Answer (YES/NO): NO